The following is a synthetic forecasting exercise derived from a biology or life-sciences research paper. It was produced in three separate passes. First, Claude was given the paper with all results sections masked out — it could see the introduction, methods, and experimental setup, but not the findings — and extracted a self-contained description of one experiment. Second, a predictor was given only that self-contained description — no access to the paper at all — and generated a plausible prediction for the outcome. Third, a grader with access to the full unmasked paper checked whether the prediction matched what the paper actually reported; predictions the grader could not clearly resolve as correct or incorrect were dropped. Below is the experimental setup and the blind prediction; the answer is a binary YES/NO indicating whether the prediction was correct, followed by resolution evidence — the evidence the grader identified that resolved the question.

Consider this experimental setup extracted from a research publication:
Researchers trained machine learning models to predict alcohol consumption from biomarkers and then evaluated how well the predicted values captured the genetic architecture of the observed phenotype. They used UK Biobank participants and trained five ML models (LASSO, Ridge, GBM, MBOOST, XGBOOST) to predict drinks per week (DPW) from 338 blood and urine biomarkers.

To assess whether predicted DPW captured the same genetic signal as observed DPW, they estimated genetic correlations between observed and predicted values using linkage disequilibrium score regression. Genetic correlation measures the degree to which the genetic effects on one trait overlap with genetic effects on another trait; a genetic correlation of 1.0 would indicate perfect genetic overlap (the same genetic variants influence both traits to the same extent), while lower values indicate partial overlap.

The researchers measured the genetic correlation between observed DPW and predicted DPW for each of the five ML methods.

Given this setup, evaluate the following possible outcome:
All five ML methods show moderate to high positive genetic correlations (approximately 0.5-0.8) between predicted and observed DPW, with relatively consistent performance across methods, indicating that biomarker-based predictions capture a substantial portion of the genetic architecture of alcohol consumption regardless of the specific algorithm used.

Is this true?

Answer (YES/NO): NO